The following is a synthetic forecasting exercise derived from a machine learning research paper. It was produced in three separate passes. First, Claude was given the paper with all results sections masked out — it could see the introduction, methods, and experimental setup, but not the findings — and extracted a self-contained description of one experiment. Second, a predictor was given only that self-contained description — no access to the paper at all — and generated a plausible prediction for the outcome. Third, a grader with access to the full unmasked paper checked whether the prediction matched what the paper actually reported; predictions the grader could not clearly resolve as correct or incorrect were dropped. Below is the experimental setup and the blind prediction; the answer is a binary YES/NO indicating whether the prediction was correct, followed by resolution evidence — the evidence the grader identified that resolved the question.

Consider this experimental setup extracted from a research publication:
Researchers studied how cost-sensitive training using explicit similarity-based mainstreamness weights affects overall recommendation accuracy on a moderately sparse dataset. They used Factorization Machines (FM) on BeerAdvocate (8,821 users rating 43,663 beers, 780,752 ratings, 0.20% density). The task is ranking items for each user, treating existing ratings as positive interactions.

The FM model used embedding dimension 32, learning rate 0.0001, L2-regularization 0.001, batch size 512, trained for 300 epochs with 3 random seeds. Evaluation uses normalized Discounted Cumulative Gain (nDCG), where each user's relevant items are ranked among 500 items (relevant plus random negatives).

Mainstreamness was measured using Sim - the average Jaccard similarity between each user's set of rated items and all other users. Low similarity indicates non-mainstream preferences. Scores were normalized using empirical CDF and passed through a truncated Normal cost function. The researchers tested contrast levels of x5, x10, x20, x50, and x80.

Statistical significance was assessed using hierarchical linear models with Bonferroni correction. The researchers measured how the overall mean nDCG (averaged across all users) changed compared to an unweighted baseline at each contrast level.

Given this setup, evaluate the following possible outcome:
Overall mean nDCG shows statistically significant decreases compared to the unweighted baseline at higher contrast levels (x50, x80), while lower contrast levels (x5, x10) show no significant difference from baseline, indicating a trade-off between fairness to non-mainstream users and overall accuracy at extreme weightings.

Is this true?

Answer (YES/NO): NO